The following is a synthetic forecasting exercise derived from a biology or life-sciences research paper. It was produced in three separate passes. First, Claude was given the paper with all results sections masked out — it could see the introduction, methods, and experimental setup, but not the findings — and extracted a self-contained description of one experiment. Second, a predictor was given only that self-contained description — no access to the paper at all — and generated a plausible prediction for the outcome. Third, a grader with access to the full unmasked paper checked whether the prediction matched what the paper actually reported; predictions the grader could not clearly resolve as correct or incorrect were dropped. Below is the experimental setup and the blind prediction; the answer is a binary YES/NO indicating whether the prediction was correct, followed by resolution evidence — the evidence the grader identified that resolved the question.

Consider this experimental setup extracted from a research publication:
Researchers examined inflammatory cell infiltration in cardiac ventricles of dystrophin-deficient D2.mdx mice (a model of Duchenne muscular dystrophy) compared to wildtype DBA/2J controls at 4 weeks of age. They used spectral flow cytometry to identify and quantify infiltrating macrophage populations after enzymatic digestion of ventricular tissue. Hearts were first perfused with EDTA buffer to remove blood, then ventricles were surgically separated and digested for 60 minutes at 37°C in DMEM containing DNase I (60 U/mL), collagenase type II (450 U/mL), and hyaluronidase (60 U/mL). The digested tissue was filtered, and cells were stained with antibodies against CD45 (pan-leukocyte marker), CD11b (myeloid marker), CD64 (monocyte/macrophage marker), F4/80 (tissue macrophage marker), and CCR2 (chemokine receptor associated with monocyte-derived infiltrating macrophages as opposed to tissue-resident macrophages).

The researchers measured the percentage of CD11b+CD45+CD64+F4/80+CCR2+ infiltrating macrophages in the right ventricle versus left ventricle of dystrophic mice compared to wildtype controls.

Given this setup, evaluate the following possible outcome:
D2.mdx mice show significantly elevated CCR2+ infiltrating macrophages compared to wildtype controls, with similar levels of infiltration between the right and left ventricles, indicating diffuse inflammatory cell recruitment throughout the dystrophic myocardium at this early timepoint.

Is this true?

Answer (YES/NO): NO